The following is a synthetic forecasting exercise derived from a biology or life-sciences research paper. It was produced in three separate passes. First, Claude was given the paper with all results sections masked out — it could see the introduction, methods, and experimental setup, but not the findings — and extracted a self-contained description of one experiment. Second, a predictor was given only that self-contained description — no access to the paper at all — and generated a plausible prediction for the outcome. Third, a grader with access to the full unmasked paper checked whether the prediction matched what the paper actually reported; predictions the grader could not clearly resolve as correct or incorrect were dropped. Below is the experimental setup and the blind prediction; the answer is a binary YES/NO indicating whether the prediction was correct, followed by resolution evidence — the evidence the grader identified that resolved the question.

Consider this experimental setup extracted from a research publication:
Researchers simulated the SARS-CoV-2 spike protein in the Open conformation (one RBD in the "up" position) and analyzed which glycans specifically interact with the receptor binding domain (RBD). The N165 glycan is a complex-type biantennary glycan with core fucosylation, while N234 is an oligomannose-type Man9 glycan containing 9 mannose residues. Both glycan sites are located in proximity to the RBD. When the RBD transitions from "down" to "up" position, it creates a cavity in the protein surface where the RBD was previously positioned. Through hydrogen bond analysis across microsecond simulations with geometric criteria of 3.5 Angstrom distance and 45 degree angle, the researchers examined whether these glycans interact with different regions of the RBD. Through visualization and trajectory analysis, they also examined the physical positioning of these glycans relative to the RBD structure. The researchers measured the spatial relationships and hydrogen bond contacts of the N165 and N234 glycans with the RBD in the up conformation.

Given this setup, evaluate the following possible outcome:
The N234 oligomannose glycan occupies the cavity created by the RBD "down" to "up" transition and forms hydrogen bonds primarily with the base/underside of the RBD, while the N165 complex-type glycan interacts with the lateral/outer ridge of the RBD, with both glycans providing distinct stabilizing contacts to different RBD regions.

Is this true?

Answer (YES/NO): NO